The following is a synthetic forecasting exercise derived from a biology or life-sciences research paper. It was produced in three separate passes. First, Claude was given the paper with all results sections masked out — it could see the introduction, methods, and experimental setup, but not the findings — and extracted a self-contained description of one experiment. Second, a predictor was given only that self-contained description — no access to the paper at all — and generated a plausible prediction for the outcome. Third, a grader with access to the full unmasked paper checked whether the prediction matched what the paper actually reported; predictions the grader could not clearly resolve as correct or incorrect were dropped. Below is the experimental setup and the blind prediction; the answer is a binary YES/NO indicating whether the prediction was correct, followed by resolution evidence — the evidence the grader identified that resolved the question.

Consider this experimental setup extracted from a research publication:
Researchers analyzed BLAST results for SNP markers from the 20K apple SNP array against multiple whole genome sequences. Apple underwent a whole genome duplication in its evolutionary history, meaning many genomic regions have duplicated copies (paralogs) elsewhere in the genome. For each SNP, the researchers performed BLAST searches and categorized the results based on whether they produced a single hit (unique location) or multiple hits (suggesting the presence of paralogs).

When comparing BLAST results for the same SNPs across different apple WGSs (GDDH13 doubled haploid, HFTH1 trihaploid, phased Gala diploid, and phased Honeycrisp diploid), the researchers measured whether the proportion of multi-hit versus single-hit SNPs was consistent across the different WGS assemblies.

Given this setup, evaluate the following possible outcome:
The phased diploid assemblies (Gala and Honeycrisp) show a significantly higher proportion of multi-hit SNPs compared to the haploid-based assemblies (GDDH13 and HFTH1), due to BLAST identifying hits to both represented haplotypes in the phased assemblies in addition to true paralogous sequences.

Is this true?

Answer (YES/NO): NO